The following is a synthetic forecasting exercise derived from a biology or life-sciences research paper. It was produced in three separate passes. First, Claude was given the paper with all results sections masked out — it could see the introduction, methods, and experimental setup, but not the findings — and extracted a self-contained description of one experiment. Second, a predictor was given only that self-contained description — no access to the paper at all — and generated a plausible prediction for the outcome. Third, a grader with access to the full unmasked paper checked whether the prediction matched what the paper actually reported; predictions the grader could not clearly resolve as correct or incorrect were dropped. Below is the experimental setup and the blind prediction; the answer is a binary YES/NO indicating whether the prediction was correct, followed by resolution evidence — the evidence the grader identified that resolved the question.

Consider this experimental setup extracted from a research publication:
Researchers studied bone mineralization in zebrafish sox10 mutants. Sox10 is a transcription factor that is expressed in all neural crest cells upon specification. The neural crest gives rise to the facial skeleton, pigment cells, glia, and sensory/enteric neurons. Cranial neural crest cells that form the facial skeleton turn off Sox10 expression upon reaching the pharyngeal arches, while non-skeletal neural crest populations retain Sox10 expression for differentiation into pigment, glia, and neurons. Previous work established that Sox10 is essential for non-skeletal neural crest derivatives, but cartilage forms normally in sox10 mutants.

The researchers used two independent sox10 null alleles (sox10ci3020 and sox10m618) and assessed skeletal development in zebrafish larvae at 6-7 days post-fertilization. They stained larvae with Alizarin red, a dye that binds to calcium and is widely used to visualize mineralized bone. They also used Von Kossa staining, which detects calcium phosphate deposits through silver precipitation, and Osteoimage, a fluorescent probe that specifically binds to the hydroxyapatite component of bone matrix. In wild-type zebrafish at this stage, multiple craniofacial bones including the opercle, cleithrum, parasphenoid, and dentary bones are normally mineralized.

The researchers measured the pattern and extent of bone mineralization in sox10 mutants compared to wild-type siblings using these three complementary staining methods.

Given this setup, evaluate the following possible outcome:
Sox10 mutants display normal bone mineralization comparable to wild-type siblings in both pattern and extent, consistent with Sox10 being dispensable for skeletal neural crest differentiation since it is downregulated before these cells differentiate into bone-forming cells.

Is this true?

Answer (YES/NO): NO